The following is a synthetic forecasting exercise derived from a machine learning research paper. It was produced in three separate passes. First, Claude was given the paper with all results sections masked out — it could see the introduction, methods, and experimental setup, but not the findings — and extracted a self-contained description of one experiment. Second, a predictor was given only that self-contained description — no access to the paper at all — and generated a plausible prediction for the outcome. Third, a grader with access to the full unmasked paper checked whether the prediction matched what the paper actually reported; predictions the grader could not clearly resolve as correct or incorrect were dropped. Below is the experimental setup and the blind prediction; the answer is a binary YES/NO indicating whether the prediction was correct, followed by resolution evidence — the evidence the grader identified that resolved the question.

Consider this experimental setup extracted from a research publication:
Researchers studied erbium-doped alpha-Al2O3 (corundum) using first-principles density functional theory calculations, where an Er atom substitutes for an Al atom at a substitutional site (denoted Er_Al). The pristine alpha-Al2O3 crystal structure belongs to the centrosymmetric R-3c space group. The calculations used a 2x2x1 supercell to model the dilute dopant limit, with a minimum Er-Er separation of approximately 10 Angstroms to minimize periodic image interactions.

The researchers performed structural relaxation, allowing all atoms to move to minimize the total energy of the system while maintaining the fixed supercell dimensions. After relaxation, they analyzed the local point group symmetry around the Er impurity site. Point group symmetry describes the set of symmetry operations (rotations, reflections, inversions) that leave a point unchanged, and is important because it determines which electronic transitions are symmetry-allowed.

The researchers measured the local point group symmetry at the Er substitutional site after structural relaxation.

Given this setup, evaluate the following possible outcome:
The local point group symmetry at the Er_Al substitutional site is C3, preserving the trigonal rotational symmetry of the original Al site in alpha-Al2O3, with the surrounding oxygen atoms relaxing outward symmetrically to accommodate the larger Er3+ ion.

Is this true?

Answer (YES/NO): NO